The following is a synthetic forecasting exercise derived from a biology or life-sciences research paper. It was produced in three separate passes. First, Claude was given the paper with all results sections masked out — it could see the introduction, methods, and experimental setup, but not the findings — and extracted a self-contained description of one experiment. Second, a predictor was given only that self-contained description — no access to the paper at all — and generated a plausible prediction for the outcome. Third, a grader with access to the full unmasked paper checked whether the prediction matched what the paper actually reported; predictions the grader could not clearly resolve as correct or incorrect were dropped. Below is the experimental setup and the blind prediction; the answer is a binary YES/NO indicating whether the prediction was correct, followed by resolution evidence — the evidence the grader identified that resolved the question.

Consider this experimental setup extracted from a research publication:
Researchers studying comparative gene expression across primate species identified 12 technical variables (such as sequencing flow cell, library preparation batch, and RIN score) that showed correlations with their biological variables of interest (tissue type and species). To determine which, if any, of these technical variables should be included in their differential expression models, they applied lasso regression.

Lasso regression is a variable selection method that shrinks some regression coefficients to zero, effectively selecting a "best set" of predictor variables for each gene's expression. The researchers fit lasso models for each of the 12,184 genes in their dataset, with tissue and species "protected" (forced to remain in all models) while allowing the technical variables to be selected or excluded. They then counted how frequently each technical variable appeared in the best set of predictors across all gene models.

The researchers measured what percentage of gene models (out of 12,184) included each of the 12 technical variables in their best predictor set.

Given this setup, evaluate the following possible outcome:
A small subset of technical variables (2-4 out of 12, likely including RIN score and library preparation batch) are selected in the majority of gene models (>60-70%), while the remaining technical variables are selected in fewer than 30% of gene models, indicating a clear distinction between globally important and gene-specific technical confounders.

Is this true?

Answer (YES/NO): NO